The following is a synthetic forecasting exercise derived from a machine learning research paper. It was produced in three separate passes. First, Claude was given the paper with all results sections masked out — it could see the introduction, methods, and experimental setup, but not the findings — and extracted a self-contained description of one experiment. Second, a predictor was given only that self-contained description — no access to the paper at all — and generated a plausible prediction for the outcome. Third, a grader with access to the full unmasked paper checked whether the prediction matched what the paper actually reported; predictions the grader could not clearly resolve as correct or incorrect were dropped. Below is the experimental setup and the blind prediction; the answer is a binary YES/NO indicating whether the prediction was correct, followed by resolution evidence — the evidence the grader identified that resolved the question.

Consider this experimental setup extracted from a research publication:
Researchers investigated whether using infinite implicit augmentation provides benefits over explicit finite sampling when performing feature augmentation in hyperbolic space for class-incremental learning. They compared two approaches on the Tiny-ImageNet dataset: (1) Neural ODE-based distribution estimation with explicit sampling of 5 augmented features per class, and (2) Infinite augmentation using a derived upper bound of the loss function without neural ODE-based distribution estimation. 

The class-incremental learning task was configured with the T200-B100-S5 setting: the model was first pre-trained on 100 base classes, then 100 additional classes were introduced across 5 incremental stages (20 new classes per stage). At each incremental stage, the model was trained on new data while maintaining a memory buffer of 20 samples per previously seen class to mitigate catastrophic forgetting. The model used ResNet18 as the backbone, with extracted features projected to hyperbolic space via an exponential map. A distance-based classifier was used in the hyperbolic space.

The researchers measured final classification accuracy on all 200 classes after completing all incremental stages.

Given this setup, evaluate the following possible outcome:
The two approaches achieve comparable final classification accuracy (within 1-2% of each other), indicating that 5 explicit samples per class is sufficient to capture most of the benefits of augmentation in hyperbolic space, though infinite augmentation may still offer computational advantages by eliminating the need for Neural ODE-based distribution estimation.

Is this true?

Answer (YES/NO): YES